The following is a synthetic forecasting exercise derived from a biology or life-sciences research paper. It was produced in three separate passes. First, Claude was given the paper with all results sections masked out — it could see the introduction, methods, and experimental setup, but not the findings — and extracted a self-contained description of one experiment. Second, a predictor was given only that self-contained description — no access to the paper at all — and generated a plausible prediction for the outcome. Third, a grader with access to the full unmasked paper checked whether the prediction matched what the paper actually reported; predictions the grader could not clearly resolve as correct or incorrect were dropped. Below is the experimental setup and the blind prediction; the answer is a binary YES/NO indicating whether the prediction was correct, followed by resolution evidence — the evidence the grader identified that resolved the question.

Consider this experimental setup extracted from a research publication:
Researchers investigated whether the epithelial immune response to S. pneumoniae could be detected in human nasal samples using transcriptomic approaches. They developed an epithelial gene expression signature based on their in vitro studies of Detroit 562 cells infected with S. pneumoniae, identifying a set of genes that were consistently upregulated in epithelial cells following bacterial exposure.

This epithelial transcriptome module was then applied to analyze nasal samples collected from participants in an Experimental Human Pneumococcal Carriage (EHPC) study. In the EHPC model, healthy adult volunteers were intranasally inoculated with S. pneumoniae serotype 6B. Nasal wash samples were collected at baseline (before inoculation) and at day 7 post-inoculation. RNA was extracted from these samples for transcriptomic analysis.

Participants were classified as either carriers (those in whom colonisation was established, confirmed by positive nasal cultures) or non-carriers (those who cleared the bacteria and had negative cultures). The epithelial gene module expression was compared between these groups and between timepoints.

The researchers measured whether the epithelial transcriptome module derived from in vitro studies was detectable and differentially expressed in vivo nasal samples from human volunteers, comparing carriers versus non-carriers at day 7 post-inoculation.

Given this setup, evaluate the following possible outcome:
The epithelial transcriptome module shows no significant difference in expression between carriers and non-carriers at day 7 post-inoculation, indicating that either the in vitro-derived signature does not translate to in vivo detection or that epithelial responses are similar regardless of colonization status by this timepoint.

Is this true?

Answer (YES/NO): NO